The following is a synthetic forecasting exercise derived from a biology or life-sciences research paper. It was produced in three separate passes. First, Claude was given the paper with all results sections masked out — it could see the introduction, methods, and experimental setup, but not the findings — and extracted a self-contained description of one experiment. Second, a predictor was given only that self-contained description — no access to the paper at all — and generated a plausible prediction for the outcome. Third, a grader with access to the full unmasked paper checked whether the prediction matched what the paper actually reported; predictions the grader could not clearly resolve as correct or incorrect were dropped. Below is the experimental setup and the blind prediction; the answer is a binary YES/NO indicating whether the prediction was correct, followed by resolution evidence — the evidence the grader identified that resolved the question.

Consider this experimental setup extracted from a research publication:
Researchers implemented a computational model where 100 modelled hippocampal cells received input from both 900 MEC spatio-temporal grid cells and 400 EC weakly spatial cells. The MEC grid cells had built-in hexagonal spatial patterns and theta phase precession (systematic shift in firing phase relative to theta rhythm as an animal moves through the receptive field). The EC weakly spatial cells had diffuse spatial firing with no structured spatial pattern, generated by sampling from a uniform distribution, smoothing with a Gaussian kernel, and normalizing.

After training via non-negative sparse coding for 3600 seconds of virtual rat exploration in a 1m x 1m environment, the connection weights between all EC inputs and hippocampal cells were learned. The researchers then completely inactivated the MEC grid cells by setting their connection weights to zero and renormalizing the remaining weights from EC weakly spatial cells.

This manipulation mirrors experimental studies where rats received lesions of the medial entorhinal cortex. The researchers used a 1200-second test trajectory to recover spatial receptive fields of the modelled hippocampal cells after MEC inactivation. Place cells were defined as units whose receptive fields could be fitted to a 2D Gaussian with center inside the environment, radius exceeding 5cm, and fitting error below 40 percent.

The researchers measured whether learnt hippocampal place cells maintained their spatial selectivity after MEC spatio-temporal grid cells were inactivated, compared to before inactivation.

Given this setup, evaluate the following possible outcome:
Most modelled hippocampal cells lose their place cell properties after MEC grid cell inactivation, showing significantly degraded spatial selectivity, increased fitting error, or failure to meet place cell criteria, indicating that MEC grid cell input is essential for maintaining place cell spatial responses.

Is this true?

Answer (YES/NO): NO